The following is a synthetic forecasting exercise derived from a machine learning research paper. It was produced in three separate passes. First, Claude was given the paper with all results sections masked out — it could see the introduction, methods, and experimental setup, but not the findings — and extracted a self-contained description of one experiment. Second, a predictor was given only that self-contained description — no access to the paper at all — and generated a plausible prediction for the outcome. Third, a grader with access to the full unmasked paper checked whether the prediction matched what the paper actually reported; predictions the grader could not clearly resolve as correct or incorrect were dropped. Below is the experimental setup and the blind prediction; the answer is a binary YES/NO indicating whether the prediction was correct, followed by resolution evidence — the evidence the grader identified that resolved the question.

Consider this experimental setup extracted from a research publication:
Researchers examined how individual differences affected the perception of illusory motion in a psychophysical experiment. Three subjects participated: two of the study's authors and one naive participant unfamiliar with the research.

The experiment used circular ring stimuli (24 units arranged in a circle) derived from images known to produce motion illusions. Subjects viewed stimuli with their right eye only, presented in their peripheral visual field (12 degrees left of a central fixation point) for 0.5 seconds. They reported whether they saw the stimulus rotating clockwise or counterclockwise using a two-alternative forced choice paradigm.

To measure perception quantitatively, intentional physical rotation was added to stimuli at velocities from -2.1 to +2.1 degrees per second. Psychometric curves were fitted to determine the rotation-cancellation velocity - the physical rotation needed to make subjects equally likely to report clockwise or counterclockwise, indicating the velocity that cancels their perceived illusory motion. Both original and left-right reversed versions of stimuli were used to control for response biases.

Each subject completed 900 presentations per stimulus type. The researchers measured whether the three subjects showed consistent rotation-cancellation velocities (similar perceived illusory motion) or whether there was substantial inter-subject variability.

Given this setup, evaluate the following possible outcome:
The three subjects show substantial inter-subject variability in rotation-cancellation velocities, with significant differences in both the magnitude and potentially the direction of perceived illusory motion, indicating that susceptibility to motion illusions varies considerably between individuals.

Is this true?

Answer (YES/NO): NO